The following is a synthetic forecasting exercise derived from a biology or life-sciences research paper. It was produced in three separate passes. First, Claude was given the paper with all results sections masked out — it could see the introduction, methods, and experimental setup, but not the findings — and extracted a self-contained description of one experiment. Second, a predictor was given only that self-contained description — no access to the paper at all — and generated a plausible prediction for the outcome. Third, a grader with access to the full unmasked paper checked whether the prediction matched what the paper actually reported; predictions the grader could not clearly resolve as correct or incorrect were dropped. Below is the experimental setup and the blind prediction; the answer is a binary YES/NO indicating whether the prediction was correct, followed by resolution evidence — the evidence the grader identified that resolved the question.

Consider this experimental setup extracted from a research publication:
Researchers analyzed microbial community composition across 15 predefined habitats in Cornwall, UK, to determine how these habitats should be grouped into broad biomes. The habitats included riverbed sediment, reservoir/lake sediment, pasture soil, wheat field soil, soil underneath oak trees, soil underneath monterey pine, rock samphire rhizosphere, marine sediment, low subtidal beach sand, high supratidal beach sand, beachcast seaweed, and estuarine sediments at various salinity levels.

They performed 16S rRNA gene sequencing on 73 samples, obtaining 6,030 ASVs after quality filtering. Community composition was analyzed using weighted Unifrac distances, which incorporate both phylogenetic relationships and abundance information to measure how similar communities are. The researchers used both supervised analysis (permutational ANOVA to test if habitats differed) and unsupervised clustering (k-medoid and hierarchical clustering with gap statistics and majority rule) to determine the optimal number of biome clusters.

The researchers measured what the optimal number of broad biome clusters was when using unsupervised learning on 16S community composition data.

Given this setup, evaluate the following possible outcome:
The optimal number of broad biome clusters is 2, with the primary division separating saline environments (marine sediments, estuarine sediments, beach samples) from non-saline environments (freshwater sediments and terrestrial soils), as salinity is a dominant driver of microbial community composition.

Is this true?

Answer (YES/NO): NO